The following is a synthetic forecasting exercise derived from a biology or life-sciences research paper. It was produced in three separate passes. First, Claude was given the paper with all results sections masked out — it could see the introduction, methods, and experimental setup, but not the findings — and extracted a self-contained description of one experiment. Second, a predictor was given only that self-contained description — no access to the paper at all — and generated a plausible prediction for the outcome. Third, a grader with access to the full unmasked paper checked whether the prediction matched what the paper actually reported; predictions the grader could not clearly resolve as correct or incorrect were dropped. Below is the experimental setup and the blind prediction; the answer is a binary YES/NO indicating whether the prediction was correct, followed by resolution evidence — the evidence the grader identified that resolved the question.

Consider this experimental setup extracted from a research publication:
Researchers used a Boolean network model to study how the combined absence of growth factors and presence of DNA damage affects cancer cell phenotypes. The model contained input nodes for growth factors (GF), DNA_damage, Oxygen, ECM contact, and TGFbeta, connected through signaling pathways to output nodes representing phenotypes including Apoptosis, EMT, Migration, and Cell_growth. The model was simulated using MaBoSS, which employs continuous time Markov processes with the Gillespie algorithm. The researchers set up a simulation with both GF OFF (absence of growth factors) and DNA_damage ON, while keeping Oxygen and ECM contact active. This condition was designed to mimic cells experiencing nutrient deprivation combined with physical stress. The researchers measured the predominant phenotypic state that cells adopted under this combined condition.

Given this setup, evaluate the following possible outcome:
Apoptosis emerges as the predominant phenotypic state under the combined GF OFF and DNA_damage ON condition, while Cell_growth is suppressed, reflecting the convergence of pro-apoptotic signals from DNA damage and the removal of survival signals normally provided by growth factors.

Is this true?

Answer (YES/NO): YES